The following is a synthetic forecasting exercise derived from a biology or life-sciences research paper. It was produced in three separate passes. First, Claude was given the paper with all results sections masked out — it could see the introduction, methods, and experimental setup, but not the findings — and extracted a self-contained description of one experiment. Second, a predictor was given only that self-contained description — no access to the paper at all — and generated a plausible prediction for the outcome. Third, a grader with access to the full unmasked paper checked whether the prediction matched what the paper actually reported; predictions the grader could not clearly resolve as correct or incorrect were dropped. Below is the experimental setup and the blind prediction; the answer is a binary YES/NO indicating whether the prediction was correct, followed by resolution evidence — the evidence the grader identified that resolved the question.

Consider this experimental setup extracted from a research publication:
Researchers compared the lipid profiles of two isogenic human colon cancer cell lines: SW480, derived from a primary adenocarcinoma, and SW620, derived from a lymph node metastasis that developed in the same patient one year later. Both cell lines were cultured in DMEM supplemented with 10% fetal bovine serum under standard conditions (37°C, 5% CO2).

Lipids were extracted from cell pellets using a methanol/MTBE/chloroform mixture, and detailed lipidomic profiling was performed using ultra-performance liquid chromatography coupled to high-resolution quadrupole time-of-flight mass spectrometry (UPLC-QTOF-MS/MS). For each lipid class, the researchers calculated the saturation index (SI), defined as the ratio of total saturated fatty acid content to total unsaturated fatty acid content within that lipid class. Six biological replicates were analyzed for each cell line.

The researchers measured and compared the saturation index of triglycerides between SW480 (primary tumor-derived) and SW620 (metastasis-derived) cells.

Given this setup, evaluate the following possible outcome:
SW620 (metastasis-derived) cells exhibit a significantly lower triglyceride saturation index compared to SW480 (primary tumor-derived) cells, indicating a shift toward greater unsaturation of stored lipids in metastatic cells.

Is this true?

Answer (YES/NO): YES